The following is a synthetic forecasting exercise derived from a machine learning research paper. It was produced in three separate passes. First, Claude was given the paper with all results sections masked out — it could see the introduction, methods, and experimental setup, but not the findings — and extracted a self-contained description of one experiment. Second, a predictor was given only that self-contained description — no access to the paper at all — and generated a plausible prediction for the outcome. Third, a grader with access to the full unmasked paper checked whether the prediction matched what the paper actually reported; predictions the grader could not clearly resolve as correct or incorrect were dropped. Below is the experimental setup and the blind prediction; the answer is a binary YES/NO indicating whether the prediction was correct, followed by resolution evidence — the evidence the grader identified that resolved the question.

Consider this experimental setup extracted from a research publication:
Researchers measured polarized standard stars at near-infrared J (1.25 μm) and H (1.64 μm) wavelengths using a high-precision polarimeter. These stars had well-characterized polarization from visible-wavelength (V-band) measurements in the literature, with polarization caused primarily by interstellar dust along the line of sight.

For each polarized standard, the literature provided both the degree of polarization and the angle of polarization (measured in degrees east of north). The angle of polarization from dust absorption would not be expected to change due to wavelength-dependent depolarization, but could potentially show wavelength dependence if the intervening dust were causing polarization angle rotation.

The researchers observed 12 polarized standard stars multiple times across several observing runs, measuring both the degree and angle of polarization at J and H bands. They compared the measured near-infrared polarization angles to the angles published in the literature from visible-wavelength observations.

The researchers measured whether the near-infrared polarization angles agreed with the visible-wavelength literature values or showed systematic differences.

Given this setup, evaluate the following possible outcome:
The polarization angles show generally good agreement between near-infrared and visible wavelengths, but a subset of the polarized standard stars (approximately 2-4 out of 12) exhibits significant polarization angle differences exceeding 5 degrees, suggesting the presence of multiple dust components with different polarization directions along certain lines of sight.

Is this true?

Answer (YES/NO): NO